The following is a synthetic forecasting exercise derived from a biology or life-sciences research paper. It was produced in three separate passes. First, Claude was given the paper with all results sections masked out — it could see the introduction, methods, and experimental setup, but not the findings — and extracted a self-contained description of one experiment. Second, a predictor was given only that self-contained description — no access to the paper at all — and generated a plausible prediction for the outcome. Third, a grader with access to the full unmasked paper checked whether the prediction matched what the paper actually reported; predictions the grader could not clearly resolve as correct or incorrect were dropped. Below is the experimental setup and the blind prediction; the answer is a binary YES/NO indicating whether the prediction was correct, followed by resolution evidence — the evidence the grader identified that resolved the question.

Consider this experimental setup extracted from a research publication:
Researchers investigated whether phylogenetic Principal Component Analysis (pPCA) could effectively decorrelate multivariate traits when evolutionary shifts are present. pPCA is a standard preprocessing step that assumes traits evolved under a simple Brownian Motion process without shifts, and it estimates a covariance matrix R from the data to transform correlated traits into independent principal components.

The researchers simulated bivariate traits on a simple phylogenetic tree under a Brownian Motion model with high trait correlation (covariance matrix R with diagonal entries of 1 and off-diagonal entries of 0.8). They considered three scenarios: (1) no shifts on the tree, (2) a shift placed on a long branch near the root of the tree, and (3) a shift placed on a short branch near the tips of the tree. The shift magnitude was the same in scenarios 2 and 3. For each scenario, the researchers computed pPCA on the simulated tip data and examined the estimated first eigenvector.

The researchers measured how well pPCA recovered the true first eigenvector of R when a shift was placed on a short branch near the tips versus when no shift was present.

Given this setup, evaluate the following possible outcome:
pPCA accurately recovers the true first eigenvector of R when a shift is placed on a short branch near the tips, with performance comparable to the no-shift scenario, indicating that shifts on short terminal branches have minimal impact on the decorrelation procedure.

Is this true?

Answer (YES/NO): NO